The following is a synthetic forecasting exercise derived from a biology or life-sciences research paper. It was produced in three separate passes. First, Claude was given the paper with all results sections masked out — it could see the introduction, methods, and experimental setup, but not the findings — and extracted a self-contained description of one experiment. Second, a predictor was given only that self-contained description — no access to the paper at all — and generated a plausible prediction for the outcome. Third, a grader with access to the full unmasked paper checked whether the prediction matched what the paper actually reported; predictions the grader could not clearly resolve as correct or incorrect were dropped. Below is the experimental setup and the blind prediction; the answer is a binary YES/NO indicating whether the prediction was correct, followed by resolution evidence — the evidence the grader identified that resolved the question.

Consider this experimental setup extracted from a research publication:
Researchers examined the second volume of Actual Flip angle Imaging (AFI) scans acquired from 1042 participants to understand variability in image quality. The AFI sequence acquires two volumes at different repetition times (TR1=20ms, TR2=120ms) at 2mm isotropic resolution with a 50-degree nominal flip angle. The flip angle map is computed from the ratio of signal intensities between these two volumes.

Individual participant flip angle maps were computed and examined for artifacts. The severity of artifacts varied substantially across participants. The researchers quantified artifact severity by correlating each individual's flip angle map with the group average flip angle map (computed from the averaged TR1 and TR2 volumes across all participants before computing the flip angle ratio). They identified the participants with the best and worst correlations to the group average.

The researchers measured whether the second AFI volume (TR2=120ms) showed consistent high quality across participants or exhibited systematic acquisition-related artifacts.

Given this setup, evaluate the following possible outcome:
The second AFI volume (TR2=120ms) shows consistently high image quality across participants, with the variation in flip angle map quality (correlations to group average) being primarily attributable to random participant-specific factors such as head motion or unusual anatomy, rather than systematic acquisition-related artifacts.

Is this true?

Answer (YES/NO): NO